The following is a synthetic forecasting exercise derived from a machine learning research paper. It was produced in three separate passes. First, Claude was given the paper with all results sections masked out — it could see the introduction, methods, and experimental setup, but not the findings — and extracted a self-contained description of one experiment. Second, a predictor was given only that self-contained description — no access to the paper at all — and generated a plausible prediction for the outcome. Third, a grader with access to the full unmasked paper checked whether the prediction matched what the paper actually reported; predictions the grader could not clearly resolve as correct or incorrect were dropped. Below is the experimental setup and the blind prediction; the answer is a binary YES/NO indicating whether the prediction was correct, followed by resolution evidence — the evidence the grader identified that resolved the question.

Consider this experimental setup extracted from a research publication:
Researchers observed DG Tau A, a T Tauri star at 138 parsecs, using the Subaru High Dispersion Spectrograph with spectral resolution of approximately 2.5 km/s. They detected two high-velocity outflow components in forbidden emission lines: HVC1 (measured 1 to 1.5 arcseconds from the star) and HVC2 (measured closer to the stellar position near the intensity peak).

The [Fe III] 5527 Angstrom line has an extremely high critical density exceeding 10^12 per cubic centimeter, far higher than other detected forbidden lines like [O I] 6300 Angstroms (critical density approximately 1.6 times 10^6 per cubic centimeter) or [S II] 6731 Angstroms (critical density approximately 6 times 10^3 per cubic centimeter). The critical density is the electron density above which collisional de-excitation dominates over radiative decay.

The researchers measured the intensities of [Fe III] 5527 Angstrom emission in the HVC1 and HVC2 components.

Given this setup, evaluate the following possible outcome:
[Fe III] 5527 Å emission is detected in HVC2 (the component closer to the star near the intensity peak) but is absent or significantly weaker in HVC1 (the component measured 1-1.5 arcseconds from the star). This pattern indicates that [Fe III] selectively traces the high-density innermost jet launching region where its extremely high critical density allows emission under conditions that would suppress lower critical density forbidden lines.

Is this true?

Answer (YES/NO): NO